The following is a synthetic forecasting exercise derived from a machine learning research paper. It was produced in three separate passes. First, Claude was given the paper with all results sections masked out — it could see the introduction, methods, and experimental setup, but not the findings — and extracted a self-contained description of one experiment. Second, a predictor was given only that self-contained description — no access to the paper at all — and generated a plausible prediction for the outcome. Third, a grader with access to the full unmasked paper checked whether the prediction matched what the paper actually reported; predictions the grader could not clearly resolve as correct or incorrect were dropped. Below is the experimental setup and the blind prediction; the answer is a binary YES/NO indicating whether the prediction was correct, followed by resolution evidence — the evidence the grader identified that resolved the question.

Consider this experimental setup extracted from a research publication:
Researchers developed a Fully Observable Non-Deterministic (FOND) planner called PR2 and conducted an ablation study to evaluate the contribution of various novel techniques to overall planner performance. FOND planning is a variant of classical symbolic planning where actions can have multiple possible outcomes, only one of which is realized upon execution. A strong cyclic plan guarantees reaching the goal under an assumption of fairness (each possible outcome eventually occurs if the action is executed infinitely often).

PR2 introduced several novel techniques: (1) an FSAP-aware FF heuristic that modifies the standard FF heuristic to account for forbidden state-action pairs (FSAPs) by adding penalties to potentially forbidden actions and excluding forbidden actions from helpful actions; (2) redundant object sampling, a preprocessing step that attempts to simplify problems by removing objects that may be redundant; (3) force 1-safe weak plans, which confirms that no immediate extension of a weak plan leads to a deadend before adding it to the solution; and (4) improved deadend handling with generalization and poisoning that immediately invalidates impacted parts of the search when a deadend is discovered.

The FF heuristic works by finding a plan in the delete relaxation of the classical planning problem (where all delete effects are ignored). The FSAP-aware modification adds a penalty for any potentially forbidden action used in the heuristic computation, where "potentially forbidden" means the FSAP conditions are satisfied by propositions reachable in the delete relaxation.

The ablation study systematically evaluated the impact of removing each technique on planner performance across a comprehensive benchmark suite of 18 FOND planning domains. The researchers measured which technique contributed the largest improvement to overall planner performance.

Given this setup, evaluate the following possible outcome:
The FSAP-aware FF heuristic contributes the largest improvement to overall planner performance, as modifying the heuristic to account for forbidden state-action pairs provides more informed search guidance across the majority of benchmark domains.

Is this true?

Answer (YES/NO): YES